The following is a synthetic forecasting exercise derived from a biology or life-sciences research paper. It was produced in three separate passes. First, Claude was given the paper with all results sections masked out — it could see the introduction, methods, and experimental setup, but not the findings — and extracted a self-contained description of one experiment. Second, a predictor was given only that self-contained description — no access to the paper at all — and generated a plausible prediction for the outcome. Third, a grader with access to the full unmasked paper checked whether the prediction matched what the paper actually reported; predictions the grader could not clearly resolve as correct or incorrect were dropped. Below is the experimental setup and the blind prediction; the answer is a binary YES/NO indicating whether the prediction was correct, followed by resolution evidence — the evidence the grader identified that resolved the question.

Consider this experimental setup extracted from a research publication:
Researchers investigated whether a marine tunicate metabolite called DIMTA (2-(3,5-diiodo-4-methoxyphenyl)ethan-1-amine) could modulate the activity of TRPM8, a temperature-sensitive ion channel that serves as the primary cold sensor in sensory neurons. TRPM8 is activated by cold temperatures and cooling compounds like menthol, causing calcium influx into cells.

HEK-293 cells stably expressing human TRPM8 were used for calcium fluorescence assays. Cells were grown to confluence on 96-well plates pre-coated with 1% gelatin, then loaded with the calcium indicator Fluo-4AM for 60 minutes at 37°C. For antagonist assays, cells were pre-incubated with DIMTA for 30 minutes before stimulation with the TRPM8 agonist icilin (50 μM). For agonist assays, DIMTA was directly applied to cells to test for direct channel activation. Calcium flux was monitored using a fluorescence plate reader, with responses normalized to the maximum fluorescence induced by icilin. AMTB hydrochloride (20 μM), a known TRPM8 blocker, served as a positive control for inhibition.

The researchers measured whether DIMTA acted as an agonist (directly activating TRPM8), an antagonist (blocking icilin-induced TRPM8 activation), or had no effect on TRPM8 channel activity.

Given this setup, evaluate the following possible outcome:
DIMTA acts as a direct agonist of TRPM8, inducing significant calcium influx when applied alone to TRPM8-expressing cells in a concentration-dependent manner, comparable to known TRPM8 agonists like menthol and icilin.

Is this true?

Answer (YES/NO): NO